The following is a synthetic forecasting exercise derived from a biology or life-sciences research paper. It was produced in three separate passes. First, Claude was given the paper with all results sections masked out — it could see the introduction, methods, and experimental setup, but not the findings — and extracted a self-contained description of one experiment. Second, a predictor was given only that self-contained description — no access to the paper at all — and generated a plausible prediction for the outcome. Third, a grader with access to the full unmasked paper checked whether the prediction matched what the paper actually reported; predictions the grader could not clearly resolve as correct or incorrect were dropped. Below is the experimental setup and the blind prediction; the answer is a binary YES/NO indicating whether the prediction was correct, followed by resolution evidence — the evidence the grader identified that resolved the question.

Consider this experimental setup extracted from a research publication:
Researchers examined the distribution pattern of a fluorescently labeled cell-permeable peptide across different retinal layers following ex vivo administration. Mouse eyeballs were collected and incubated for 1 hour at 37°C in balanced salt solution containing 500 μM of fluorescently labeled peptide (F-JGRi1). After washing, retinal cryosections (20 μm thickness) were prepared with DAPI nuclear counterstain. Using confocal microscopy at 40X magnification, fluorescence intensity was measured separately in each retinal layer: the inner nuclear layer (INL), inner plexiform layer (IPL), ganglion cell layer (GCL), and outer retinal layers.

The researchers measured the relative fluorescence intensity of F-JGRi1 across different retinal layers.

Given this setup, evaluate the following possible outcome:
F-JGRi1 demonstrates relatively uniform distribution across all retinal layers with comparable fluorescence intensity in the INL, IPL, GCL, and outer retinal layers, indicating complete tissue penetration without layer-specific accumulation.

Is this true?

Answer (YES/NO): NO